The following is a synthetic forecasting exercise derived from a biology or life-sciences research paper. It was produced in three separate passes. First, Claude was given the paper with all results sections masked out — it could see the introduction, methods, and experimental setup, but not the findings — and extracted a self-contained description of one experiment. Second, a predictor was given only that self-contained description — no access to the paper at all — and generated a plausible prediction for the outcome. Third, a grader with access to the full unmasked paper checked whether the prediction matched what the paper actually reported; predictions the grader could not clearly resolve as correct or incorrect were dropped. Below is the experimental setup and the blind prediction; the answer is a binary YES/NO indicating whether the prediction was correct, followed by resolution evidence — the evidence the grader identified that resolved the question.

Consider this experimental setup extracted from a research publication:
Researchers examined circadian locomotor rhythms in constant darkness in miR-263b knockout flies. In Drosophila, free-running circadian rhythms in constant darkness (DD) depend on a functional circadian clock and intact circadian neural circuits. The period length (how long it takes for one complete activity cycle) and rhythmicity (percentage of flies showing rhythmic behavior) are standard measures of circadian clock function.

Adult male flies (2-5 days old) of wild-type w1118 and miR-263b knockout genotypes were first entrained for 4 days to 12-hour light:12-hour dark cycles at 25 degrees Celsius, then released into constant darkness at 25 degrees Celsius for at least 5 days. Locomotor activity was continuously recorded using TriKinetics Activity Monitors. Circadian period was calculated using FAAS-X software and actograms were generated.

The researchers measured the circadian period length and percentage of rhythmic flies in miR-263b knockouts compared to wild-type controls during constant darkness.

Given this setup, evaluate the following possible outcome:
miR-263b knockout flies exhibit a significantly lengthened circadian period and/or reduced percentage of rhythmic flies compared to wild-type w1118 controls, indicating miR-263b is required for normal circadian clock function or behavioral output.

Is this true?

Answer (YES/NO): YES